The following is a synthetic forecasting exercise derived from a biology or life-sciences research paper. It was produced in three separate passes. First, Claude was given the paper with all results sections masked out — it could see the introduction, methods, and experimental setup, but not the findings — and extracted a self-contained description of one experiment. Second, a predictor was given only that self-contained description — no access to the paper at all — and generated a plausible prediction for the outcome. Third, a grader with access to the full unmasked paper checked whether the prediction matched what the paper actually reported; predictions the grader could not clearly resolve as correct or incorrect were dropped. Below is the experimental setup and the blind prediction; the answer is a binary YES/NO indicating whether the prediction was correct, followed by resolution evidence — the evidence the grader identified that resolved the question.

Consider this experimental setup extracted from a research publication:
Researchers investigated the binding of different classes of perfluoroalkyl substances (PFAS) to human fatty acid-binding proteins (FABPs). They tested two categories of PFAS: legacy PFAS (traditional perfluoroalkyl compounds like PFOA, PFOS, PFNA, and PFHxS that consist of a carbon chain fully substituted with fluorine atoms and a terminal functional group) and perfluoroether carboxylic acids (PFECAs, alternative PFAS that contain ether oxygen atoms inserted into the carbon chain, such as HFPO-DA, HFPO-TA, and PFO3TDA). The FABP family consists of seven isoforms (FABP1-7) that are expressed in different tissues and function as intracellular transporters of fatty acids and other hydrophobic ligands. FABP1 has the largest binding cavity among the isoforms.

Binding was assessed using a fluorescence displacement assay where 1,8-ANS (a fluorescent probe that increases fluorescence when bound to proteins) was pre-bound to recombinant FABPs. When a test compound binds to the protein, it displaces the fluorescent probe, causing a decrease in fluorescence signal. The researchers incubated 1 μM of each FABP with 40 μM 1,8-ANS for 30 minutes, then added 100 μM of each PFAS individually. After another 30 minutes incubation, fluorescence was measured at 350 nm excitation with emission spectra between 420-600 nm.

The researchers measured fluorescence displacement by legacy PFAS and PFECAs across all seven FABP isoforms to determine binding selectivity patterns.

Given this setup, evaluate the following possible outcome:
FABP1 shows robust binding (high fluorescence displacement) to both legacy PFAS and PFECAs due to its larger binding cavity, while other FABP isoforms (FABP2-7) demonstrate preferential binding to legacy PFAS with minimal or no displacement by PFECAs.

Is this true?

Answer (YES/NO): NO